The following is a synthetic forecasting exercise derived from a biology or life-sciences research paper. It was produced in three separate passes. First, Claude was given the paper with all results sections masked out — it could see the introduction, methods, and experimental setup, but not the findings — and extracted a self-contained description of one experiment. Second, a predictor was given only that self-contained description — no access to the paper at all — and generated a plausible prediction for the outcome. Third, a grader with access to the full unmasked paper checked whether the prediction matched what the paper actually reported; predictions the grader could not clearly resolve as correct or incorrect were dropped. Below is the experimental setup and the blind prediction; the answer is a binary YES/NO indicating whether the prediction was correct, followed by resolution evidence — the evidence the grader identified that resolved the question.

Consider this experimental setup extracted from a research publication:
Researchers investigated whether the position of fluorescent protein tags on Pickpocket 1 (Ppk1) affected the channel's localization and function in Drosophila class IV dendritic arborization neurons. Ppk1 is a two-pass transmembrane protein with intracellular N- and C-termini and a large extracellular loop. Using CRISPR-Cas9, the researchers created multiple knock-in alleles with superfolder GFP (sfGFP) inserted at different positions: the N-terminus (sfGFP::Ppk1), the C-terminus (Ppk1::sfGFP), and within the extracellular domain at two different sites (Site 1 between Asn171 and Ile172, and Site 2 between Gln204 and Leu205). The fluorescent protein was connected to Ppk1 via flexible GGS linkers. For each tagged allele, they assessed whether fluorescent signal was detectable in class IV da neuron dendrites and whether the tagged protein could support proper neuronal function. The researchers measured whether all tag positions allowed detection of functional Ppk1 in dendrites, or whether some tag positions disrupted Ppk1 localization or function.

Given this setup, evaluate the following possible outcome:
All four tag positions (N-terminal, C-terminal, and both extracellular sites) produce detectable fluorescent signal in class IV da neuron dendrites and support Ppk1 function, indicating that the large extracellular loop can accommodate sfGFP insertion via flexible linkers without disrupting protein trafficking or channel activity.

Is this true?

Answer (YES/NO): NO